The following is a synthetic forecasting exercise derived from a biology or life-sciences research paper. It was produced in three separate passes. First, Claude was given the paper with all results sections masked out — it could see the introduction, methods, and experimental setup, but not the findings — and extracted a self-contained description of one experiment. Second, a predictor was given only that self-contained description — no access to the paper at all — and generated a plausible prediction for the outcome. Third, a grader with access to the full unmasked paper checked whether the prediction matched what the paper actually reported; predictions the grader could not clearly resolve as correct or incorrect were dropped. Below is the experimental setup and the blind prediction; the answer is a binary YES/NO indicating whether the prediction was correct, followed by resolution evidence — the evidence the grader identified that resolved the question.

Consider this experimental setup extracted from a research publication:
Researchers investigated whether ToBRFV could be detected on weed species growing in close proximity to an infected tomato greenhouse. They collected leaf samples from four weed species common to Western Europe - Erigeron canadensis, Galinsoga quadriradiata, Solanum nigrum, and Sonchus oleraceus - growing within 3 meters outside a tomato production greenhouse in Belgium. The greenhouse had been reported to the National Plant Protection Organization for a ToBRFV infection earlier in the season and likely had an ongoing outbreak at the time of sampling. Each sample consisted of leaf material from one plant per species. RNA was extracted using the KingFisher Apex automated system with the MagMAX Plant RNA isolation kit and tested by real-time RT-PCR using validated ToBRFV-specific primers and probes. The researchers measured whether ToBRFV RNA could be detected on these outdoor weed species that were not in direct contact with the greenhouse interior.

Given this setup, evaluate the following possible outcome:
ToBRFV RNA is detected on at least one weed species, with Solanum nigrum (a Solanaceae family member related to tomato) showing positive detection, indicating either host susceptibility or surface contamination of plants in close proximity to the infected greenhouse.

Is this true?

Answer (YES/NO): YES